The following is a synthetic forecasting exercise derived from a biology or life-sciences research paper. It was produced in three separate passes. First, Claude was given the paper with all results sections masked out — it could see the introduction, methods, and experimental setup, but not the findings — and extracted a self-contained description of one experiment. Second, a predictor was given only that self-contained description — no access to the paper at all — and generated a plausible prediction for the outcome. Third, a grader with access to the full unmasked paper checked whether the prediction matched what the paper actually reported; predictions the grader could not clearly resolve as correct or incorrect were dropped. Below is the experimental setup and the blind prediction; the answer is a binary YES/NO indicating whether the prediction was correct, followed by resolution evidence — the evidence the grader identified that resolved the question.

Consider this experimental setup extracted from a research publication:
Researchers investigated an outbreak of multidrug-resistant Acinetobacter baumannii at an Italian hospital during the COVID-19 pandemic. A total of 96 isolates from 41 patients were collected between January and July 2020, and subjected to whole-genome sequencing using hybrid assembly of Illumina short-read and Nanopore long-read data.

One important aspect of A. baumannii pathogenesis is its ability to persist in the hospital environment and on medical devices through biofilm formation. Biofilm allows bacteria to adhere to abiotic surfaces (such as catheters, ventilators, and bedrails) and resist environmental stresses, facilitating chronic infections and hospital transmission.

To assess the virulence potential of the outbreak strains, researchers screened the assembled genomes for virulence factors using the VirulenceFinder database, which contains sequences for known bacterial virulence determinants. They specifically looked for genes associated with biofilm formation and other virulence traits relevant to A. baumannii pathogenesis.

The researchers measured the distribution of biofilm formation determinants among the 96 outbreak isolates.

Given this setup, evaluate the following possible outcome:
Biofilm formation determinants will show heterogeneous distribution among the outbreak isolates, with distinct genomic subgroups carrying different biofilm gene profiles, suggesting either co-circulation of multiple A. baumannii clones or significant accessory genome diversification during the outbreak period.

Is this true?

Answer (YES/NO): NO